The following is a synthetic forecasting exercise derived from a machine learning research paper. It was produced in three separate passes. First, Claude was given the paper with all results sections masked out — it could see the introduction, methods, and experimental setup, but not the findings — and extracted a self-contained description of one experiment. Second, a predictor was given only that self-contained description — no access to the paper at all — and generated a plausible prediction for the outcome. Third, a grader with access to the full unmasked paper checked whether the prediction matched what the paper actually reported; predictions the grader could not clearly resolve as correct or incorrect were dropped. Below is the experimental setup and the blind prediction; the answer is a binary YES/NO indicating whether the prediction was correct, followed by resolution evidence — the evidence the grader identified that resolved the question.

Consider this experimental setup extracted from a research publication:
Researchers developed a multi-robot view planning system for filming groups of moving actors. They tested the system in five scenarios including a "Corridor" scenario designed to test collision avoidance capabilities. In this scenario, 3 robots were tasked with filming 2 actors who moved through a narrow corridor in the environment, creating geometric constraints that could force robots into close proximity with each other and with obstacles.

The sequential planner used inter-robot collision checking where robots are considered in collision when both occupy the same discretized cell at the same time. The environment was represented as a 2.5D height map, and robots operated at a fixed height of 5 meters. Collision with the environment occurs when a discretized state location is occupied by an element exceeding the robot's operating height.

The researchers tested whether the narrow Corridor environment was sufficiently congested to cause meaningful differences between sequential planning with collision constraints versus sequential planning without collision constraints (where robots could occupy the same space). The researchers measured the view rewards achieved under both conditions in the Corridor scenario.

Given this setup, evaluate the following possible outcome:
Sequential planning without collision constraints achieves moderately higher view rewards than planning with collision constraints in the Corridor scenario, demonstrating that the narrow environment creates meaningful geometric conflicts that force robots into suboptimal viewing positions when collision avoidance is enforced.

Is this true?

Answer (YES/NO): NO